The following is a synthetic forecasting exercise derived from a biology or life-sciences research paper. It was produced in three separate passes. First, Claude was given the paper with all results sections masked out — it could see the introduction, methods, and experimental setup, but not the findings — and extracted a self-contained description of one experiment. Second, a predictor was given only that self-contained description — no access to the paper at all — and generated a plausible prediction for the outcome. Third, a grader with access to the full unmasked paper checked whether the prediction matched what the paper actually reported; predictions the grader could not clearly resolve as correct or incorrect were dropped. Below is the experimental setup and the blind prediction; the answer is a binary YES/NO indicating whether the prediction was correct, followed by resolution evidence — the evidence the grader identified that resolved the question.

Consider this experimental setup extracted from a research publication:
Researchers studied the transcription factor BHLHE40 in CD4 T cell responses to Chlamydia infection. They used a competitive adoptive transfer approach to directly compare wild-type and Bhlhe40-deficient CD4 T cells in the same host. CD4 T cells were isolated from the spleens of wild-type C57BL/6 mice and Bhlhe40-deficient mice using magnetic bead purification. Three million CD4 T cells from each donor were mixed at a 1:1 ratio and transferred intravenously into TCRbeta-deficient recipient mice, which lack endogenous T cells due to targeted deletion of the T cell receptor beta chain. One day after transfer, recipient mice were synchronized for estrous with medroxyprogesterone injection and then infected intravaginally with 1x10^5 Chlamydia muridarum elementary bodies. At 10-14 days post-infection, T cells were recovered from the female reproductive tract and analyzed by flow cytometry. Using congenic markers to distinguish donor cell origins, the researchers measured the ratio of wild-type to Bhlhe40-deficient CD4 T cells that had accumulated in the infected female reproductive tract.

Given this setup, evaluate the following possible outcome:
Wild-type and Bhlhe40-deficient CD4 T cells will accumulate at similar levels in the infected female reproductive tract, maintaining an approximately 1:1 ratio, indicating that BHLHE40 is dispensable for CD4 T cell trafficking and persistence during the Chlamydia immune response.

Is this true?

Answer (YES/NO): YES